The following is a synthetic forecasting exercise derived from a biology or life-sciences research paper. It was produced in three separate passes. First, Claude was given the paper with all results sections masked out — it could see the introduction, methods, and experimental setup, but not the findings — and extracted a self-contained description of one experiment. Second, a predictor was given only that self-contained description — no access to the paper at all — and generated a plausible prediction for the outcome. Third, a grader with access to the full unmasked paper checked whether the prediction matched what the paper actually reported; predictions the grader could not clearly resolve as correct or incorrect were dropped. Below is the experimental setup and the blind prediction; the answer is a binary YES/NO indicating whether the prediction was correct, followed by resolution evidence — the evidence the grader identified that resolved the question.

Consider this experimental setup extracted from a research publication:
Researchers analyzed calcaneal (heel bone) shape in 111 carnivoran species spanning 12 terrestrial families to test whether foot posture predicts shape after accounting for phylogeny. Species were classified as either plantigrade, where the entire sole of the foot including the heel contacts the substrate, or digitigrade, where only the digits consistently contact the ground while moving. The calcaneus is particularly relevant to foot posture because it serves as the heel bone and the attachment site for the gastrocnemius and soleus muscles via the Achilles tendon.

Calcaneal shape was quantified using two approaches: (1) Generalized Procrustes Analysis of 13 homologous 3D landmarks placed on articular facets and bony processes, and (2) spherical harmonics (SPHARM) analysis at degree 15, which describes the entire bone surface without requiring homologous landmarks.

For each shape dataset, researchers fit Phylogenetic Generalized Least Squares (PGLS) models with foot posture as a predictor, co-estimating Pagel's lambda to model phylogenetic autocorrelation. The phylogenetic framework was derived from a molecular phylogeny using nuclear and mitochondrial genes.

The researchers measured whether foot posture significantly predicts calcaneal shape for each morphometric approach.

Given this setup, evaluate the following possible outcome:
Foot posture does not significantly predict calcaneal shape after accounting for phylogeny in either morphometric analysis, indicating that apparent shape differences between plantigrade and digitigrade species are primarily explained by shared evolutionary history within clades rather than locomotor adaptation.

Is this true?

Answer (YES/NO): NO